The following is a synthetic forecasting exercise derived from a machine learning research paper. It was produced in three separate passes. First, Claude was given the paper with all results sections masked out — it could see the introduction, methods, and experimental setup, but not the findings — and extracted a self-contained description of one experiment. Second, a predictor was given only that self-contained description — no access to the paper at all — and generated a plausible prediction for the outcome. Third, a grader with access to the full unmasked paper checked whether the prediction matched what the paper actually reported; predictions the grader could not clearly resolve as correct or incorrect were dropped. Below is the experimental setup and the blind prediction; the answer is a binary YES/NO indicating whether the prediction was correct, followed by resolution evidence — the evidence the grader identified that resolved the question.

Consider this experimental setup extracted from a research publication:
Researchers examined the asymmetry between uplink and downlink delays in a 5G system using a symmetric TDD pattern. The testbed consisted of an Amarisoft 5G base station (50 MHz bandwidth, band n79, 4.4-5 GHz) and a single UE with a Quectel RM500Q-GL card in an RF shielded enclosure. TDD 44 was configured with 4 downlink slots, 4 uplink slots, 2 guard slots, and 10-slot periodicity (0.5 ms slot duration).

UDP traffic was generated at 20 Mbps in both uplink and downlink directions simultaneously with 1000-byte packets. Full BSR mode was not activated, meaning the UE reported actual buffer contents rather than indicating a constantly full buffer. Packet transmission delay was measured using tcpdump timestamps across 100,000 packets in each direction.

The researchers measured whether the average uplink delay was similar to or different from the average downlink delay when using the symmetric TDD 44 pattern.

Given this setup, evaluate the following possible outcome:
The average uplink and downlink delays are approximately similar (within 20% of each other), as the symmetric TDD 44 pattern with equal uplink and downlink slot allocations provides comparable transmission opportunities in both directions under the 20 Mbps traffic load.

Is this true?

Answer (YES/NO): NO